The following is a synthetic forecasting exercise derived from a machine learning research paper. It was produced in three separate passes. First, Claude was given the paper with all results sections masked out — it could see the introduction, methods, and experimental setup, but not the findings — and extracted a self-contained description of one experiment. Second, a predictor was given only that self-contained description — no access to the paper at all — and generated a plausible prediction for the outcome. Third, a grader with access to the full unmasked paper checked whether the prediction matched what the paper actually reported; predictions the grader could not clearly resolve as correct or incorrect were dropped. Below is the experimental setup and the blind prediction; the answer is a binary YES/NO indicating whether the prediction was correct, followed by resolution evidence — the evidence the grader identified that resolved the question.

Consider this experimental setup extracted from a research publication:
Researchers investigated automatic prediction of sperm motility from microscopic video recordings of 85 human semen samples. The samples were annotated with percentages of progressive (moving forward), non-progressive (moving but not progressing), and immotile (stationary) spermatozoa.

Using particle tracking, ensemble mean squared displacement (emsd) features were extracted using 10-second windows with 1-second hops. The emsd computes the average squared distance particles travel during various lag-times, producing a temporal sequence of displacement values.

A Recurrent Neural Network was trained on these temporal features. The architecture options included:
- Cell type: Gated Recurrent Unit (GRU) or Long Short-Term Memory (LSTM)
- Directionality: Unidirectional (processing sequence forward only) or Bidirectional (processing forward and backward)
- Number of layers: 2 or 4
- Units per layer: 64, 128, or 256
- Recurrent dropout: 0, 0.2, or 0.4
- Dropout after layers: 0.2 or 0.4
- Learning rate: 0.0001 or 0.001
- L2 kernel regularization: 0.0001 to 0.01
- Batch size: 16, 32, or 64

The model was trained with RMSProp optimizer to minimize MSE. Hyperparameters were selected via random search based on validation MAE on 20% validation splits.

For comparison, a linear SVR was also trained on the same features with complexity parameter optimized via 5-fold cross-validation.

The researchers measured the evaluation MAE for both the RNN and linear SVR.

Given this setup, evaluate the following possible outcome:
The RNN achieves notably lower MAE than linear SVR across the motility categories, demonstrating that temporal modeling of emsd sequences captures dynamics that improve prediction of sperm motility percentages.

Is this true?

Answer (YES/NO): NO